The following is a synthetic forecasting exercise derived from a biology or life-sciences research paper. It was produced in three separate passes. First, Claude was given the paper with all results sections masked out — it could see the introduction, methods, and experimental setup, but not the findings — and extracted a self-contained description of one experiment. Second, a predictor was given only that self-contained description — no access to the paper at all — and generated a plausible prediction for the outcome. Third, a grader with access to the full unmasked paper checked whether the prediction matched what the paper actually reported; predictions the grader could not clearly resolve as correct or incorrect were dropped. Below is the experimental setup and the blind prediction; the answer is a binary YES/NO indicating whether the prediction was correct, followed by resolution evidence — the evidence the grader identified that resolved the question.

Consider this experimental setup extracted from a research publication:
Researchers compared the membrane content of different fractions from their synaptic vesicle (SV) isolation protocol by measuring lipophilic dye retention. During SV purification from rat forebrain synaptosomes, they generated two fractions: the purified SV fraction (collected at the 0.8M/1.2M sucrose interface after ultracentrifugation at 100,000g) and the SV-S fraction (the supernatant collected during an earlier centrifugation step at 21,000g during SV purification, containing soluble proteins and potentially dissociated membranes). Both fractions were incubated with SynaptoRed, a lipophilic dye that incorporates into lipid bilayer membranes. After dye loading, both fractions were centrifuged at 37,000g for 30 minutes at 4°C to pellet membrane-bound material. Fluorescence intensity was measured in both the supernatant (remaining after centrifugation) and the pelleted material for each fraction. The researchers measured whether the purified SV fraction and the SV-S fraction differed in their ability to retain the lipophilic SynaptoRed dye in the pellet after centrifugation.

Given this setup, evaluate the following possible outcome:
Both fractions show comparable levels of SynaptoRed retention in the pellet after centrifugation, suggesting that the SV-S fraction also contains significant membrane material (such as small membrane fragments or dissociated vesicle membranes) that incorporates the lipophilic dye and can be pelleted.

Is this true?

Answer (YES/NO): NO